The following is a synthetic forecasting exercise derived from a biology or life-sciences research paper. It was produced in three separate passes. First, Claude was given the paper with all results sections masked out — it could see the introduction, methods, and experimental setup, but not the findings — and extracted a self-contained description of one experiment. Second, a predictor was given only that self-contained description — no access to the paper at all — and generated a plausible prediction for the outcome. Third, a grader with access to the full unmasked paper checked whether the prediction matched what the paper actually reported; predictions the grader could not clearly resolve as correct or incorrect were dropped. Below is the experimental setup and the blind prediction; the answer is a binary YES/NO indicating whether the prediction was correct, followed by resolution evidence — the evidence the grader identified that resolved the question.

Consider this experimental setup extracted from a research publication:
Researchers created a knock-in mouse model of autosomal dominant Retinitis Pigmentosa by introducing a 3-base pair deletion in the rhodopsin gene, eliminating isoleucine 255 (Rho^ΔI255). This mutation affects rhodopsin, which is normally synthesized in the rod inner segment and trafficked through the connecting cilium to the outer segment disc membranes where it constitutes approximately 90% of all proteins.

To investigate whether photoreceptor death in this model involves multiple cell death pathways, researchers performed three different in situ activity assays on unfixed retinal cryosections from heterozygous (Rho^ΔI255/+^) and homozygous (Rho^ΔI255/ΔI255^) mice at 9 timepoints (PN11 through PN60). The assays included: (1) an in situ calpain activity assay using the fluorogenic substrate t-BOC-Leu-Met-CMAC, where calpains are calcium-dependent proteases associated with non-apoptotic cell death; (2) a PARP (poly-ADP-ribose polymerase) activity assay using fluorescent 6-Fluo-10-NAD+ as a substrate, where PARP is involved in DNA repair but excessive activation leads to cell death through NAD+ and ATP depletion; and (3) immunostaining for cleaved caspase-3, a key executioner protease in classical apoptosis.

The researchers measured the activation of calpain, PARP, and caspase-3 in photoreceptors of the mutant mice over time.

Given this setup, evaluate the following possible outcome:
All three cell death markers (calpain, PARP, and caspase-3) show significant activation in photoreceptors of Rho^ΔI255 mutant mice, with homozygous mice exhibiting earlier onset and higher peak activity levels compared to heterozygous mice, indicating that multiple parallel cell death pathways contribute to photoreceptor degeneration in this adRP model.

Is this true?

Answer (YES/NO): YES